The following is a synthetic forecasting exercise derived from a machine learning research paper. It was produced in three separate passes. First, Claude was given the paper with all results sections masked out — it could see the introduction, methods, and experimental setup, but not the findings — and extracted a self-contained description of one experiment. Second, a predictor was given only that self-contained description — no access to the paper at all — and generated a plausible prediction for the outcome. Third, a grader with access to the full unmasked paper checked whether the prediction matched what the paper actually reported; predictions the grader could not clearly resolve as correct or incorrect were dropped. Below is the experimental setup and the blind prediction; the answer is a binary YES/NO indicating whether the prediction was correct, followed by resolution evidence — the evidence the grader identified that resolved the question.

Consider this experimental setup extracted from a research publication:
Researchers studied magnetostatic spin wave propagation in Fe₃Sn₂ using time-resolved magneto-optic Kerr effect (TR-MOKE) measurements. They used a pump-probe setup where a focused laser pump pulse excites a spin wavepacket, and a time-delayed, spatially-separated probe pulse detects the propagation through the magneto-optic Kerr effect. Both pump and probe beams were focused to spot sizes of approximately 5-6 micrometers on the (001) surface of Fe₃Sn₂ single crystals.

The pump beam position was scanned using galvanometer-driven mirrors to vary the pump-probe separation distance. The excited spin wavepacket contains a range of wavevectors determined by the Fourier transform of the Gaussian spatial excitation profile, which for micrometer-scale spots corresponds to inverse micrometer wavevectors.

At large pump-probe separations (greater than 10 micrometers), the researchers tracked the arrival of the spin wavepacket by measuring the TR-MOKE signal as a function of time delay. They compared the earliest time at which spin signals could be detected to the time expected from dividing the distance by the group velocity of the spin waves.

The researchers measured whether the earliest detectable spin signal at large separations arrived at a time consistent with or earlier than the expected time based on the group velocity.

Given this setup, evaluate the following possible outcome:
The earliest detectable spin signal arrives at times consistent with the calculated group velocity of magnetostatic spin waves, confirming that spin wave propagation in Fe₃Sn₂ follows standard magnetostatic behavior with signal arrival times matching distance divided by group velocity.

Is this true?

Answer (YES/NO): NO